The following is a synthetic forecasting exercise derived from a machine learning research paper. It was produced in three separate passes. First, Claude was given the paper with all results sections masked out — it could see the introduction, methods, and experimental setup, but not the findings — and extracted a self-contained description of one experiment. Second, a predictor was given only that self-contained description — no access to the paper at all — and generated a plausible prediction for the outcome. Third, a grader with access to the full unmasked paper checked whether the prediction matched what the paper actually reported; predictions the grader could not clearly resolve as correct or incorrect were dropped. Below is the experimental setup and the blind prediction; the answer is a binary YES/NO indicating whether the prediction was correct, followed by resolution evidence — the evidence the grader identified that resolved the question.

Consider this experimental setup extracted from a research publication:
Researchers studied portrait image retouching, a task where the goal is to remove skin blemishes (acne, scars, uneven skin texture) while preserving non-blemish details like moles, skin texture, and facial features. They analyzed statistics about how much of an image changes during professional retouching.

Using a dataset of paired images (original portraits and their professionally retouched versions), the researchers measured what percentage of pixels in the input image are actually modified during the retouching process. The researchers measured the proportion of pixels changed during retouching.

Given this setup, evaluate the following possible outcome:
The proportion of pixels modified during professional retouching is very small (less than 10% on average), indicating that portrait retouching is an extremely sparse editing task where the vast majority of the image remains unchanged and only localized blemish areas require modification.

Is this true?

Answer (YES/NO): NO